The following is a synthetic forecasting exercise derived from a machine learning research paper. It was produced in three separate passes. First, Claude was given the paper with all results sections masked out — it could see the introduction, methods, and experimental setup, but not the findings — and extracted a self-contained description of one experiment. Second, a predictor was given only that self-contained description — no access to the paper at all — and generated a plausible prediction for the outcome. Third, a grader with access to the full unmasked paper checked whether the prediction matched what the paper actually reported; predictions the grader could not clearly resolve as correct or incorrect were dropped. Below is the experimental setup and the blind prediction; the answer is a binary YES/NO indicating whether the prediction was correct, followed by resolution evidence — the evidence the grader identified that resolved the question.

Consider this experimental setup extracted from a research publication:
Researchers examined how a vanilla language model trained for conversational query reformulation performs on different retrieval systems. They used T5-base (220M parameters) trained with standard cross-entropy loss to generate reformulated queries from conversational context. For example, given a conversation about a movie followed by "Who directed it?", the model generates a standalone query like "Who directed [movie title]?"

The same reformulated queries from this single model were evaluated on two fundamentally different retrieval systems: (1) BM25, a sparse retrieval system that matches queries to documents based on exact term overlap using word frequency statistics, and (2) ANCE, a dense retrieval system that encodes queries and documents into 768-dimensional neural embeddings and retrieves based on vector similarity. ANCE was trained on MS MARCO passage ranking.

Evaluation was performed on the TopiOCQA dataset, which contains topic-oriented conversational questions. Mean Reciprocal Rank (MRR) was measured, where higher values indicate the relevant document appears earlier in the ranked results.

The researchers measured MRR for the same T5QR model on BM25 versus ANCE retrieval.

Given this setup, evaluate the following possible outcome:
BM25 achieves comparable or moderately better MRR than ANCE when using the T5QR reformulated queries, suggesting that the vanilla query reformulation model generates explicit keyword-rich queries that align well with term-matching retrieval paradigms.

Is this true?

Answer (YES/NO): NO